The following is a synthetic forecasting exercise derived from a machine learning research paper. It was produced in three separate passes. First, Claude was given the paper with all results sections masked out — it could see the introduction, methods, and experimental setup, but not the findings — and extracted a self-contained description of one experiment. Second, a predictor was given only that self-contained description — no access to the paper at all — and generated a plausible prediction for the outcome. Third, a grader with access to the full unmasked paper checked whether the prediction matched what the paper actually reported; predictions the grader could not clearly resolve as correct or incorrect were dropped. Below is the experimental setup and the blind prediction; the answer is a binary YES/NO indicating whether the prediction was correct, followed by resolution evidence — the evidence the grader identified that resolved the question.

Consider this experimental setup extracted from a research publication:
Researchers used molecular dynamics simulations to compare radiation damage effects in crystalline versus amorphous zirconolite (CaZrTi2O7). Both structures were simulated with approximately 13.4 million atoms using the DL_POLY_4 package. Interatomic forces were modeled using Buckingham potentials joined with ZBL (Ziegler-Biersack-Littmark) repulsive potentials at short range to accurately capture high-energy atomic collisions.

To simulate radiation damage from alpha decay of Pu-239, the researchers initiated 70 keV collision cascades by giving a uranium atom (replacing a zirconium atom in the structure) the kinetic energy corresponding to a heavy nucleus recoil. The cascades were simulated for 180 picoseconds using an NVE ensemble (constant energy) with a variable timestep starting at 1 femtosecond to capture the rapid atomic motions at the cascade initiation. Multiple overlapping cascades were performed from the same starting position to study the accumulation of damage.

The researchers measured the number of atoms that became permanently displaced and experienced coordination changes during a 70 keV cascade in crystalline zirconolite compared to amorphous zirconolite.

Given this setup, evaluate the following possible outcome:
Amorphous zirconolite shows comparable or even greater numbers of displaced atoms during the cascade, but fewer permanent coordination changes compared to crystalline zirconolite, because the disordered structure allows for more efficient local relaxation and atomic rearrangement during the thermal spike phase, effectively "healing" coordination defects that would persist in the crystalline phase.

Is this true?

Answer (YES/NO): NO